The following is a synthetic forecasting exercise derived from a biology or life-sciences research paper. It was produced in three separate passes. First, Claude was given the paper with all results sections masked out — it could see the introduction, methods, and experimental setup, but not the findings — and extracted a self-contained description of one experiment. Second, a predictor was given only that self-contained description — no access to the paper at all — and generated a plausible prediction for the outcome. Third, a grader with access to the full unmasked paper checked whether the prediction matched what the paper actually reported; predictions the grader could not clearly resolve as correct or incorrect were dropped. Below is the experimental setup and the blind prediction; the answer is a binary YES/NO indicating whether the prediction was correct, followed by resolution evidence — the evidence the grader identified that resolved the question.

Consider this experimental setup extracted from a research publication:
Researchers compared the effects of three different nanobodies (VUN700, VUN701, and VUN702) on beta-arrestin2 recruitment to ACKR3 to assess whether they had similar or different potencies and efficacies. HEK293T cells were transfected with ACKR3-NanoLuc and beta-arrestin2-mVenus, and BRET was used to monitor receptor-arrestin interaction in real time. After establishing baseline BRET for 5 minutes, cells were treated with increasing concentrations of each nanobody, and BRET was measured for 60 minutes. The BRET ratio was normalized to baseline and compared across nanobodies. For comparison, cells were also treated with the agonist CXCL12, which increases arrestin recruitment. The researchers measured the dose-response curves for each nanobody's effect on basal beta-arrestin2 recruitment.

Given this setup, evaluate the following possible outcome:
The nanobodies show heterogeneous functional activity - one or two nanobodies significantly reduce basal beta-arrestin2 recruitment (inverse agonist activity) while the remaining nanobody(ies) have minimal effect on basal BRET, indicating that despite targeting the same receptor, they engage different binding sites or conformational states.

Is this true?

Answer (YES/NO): YES